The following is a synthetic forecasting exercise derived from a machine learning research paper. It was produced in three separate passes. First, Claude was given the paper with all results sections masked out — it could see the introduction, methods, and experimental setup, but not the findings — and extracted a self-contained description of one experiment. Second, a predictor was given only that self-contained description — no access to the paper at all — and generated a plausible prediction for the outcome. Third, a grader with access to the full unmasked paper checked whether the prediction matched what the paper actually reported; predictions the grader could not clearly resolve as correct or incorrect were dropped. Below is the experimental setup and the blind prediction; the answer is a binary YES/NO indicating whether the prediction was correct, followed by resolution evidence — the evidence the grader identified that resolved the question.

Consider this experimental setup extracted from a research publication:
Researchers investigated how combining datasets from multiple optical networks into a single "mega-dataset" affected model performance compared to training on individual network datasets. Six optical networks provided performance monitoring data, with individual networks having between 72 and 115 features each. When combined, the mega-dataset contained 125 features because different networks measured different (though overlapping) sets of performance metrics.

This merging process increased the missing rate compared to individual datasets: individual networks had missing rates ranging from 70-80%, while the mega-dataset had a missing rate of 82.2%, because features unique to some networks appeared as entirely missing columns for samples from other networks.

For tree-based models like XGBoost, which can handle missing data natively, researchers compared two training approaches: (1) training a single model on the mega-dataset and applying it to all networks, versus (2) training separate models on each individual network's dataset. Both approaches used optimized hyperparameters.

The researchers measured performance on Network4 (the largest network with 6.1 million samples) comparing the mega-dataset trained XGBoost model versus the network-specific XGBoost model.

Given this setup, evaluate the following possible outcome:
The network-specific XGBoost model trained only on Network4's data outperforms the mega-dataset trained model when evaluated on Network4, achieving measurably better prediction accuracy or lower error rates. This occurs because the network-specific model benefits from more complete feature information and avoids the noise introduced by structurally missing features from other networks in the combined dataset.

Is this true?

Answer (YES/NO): NO